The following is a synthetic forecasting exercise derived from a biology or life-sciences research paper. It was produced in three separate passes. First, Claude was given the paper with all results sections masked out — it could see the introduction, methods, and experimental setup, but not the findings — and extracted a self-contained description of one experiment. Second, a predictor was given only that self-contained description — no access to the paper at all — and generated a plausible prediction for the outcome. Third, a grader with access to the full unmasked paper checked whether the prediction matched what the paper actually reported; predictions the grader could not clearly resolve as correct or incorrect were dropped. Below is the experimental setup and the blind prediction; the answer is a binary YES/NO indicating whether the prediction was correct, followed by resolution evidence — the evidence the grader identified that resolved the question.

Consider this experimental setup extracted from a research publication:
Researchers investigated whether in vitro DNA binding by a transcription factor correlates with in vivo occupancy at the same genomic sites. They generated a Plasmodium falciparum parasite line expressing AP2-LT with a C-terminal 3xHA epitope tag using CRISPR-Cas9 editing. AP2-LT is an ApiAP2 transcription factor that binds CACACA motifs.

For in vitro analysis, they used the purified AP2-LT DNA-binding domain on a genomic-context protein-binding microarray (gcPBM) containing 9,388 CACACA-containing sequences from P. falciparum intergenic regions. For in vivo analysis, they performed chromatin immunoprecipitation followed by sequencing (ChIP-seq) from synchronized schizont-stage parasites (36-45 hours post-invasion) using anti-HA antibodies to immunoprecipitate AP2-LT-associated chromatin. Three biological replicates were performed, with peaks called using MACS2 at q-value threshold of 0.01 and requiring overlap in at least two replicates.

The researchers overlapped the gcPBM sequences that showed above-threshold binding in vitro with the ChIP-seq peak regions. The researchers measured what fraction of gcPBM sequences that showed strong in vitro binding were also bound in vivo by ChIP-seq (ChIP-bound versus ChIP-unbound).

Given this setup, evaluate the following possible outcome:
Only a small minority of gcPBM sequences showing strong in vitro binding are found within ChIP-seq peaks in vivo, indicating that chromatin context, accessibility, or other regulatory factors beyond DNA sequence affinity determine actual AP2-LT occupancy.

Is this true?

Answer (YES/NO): YES